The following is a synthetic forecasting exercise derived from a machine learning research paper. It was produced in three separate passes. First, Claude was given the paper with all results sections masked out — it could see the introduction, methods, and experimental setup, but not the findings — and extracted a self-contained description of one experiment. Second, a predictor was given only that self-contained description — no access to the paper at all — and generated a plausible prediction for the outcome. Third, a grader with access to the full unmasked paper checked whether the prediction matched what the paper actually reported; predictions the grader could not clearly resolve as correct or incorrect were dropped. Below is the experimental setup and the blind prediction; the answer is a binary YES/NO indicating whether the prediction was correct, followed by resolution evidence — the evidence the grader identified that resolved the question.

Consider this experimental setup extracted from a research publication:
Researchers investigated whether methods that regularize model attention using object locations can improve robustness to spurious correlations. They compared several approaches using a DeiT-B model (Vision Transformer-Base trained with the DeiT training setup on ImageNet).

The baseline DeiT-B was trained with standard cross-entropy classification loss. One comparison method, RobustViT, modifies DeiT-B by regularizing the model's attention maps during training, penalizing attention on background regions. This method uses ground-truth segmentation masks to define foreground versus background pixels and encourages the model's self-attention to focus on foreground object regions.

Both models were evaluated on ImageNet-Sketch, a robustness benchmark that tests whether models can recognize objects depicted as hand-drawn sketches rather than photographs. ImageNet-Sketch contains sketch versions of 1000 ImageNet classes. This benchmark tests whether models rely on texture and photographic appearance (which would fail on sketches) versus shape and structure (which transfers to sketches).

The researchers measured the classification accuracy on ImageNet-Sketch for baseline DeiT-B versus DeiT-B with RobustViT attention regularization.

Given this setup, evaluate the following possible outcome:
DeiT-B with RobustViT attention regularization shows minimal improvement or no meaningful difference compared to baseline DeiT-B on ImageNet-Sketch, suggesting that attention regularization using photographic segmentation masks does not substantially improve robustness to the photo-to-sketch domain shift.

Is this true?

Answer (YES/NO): YES